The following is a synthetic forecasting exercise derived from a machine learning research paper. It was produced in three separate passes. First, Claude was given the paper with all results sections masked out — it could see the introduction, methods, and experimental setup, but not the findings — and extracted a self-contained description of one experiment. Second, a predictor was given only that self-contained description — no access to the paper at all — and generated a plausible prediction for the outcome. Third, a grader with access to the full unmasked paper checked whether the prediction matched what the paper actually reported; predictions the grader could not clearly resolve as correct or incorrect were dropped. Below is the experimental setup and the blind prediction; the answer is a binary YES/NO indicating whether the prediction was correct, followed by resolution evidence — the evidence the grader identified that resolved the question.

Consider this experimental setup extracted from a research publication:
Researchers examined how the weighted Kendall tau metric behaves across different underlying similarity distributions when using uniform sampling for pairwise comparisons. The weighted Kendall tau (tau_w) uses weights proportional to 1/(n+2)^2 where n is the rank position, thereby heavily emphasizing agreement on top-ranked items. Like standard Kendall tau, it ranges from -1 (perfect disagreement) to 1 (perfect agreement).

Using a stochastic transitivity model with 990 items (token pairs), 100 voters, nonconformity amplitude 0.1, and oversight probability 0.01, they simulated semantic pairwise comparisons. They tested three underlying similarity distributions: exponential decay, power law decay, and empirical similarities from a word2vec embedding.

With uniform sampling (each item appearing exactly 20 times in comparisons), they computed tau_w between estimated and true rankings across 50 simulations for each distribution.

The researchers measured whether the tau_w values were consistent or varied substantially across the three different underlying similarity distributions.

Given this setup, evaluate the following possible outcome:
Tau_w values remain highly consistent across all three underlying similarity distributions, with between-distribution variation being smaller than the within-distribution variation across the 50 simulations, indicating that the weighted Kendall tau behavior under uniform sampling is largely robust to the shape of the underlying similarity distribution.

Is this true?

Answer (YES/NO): YES